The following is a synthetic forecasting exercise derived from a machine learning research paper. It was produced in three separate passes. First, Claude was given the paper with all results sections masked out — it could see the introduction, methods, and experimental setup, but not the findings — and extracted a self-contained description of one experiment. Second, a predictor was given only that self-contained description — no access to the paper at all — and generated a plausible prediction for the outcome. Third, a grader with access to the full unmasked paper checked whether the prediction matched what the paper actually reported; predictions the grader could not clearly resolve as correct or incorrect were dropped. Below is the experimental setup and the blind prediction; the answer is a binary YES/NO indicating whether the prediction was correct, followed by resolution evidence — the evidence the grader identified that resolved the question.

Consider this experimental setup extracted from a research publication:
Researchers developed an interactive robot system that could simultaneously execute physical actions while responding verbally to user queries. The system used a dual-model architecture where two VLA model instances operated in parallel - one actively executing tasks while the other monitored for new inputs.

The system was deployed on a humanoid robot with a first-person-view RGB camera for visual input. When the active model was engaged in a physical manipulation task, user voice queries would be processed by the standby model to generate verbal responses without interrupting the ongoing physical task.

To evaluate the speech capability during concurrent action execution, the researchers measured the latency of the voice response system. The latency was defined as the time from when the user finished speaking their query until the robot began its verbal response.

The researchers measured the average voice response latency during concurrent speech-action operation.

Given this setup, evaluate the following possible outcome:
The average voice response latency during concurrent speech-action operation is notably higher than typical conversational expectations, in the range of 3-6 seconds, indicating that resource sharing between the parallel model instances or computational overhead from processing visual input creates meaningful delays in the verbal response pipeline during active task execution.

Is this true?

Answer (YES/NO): NO